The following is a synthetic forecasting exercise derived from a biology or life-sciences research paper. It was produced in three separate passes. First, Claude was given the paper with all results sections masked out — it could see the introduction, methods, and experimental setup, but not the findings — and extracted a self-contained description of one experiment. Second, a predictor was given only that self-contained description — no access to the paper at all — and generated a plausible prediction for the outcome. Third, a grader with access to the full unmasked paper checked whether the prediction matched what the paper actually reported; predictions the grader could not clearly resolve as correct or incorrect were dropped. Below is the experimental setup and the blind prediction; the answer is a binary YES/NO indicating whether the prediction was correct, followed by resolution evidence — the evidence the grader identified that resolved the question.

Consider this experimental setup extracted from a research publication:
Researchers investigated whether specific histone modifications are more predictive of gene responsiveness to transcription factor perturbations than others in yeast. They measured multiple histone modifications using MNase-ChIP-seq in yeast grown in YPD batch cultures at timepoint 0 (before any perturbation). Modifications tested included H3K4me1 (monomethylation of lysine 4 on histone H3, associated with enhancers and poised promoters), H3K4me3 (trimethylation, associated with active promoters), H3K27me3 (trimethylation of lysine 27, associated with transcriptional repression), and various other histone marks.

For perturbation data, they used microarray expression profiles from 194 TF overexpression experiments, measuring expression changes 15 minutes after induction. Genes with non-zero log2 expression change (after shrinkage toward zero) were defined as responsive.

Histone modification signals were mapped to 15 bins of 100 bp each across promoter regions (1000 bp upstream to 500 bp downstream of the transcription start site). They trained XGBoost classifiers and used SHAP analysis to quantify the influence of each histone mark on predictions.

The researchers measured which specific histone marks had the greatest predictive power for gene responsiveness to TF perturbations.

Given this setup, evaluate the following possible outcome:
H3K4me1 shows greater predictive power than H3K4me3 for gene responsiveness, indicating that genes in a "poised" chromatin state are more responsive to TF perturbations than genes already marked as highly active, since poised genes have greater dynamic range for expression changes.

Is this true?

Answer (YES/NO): NO